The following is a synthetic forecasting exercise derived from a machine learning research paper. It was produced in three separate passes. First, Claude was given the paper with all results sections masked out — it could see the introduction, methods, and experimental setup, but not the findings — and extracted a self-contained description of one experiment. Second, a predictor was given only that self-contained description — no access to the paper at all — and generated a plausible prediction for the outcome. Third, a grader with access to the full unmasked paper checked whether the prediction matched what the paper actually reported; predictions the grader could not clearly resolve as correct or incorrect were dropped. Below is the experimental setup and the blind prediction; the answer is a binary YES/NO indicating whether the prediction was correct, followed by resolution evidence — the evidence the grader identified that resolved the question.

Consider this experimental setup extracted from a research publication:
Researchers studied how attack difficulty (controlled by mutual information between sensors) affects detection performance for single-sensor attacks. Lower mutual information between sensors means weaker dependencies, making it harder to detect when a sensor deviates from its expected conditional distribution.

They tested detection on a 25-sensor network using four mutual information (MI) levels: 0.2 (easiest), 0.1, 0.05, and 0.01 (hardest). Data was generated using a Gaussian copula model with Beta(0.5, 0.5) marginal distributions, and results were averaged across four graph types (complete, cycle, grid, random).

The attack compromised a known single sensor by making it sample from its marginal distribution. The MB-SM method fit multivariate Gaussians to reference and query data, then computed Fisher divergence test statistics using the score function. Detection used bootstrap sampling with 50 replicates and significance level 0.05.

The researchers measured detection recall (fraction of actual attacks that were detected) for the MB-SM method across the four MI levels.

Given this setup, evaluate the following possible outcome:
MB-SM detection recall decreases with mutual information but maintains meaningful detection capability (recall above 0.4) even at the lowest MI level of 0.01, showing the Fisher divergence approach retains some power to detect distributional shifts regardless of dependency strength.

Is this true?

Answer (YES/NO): NO